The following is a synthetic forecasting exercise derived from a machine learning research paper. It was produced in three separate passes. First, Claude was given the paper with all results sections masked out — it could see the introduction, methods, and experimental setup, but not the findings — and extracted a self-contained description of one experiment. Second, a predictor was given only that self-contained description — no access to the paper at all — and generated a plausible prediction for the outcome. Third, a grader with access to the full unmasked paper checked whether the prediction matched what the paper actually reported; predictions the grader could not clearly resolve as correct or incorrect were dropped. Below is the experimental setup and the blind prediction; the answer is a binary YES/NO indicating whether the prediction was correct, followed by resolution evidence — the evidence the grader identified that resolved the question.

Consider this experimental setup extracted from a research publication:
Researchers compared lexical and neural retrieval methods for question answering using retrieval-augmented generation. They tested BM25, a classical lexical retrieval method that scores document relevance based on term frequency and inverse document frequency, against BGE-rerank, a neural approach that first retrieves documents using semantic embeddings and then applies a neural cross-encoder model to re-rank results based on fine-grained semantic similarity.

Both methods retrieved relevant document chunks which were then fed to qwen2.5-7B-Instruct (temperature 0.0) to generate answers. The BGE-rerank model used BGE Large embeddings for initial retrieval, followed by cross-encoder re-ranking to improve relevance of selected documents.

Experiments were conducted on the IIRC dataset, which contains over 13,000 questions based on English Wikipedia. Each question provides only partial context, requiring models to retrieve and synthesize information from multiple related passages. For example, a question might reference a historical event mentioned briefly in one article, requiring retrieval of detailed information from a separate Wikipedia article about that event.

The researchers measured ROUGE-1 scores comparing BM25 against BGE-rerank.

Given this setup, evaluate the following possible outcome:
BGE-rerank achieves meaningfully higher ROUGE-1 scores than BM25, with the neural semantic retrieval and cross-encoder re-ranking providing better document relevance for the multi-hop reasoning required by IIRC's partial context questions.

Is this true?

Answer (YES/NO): NO